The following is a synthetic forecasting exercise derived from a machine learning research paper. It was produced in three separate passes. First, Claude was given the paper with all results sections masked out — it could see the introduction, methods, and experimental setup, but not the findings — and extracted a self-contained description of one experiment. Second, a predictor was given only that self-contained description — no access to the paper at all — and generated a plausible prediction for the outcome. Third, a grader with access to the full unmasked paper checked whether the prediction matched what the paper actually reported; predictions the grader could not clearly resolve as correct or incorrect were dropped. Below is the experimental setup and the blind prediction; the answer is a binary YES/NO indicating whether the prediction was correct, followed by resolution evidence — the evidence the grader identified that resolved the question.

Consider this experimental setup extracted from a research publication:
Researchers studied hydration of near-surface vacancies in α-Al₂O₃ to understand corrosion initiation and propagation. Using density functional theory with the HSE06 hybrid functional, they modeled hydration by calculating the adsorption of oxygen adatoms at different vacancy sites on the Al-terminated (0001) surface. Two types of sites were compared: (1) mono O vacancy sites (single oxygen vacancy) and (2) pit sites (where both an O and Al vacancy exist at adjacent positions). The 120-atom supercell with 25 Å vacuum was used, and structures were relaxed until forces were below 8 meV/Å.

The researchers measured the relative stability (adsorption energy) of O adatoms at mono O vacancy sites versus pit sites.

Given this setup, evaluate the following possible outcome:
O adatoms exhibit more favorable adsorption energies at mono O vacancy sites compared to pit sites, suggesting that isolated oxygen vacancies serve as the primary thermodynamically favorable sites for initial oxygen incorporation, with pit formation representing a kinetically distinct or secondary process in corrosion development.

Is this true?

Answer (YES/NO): YES